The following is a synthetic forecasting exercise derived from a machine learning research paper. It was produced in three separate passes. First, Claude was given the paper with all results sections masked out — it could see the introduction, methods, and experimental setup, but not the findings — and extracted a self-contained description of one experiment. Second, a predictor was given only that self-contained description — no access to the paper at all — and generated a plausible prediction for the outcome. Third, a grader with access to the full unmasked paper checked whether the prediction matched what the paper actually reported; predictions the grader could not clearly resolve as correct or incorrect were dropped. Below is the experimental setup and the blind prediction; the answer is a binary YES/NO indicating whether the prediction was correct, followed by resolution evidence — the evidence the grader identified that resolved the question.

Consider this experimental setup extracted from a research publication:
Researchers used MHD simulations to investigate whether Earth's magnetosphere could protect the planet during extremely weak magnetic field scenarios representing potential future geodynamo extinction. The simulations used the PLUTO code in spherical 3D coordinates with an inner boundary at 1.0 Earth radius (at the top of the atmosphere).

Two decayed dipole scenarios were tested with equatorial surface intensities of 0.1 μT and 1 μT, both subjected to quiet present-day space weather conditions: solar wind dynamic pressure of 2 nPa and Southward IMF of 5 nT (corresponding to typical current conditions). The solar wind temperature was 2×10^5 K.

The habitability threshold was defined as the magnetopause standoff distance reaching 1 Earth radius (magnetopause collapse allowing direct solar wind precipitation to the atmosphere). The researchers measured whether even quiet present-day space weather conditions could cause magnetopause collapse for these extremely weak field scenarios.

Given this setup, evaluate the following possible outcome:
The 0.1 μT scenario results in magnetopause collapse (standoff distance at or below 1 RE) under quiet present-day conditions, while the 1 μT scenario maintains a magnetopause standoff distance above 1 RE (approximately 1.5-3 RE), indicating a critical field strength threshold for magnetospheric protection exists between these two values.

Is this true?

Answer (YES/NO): NO